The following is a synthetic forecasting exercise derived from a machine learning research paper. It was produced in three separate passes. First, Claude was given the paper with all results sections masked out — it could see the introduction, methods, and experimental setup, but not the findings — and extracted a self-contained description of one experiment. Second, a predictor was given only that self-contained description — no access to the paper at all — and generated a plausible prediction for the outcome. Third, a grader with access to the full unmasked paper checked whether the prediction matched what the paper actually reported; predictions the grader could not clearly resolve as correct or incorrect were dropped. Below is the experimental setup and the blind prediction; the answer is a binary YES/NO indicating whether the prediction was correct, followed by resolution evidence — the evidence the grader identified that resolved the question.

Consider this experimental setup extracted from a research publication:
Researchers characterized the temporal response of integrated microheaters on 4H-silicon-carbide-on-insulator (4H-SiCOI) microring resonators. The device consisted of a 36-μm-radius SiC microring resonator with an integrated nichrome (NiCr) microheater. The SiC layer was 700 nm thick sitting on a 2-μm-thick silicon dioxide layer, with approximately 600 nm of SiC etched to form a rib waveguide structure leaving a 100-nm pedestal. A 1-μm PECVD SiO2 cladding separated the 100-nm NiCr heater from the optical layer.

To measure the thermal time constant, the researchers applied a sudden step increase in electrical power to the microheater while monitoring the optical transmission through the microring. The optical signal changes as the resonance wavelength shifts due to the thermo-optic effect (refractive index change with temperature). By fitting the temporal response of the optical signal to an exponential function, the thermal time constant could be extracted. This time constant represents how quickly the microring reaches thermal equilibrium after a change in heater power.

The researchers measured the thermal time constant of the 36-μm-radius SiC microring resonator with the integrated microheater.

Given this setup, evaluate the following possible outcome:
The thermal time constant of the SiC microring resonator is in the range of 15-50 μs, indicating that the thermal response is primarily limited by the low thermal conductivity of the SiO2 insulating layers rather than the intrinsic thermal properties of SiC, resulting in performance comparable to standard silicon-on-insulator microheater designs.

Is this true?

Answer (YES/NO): NO